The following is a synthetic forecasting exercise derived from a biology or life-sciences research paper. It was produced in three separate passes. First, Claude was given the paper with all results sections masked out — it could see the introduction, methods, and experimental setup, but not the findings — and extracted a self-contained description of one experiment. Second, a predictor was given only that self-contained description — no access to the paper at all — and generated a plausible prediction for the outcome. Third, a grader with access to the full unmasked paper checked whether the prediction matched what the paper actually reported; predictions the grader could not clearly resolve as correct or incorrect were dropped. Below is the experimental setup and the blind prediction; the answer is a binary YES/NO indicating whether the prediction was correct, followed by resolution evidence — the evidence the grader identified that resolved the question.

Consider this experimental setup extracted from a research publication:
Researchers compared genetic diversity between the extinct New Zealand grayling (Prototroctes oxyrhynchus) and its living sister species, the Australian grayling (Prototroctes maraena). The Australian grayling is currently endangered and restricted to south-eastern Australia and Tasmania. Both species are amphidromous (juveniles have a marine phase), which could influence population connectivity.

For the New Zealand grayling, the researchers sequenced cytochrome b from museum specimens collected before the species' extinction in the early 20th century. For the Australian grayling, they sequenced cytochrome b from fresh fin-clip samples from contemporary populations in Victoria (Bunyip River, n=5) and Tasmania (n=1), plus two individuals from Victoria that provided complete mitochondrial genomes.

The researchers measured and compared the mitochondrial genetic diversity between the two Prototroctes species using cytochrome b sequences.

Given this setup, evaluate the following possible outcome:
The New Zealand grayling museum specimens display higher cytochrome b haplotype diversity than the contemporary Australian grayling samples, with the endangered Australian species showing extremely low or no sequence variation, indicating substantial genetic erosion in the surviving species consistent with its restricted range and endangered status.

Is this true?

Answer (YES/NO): NO